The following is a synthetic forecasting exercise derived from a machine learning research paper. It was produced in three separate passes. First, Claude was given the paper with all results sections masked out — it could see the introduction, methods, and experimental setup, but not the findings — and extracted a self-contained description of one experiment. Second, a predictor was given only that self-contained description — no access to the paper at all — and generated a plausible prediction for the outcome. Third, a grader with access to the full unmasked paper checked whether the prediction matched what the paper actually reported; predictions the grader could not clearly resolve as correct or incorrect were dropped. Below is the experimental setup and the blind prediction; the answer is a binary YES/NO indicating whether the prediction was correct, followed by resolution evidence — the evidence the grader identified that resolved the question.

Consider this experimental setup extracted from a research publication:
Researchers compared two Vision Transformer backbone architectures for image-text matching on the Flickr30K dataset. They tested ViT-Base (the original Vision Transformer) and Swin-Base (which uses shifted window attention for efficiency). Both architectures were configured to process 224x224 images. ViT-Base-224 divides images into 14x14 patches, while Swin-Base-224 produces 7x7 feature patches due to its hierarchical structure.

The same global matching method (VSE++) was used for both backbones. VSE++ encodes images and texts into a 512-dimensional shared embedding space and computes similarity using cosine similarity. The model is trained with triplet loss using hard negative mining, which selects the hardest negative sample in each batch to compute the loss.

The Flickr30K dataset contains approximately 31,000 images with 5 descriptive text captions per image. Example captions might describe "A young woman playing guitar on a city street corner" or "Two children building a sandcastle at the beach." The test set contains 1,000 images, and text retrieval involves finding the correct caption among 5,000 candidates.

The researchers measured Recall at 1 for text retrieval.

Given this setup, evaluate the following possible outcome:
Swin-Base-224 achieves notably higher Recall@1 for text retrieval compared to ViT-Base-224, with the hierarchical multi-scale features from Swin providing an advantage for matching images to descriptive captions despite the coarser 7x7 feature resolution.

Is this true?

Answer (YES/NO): YES